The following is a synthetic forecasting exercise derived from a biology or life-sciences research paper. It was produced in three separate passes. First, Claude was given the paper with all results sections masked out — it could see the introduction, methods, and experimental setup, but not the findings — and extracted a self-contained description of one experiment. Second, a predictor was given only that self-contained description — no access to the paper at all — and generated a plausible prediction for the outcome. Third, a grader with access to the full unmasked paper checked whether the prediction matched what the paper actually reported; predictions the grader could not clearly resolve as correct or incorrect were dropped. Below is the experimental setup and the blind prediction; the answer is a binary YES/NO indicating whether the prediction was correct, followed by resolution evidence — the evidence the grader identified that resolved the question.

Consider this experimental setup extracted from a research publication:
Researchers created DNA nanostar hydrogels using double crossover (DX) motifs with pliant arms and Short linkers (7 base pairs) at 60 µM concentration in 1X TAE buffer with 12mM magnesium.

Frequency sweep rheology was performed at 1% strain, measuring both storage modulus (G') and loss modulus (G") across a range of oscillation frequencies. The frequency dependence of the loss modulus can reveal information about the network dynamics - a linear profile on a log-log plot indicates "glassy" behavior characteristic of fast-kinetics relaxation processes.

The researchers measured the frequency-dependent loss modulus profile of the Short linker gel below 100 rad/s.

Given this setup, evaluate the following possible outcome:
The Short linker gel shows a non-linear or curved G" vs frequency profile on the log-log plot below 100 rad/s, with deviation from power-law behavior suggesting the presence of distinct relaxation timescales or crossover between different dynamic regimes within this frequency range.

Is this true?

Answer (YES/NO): NO